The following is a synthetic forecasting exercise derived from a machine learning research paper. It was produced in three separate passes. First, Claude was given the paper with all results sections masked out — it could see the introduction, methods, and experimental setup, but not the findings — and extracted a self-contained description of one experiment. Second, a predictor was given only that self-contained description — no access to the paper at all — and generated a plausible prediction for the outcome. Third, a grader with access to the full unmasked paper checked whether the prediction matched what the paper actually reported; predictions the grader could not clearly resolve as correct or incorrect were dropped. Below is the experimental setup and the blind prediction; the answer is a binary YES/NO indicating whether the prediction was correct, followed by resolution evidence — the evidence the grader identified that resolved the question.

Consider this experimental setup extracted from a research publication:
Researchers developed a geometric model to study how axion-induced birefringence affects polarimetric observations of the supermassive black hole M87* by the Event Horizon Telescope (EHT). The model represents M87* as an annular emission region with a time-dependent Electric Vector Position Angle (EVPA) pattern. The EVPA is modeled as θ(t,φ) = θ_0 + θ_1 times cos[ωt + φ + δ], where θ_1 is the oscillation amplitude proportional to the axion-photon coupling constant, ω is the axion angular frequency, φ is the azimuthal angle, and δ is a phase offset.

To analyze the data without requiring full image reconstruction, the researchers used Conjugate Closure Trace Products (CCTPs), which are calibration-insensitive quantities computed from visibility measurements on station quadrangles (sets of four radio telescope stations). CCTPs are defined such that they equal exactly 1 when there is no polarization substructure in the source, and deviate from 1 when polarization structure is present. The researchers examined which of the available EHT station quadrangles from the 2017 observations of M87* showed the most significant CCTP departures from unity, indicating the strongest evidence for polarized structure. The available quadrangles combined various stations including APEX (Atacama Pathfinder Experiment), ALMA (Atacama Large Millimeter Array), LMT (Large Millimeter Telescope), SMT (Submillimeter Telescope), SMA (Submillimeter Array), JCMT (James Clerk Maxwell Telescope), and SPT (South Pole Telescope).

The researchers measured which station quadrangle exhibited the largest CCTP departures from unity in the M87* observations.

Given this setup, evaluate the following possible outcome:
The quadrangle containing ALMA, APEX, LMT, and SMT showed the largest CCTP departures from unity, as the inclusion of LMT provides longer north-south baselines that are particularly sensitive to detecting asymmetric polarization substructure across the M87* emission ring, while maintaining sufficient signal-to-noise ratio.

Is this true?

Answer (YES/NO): YES